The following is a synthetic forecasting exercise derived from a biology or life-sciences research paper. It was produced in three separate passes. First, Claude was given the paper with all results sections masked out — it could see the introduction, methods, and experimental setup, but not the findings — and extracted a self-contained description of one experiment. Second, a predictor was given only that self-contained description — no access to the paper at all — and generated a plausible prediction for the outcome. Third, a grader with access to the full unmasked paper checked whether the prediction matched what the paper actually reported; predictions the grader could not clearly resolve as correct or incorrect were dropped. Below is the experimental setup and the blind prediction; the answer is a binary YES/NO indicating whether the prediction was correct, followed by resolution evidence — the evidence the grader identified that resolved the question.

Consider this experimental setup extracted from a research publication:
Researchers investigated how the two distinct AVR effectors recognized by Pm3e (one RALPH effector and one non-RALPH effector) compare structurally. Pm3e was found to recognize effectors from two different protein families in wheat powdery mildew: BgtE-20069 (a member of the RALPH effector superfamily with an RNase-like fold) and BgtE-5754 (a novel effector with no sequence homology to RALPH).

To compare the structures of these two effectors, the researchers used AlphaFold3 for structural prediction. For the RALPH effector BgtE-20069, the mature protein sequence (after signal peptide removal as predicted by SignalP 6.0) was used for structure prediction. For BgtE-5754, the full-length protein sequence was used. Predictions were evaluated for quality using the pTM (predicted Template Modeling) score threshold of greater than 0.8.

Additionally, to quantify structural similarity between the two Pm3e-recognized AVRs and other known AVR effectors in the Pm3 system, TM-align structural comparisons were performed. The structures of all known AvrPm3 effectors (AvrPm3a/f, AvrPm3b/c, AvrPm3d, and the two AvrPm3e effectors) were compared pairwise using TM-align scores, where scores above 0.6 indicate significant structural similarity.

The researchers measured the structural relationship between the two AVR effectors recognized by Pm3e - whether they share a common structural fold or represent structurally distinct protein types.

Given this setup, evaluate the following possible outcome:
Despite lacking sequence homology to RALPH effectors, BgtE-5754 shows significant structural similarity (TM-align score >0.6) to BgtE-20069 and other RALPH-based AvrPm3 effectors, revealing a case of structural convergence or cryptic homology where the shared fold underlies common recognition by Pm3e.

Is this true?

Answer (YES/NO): NO